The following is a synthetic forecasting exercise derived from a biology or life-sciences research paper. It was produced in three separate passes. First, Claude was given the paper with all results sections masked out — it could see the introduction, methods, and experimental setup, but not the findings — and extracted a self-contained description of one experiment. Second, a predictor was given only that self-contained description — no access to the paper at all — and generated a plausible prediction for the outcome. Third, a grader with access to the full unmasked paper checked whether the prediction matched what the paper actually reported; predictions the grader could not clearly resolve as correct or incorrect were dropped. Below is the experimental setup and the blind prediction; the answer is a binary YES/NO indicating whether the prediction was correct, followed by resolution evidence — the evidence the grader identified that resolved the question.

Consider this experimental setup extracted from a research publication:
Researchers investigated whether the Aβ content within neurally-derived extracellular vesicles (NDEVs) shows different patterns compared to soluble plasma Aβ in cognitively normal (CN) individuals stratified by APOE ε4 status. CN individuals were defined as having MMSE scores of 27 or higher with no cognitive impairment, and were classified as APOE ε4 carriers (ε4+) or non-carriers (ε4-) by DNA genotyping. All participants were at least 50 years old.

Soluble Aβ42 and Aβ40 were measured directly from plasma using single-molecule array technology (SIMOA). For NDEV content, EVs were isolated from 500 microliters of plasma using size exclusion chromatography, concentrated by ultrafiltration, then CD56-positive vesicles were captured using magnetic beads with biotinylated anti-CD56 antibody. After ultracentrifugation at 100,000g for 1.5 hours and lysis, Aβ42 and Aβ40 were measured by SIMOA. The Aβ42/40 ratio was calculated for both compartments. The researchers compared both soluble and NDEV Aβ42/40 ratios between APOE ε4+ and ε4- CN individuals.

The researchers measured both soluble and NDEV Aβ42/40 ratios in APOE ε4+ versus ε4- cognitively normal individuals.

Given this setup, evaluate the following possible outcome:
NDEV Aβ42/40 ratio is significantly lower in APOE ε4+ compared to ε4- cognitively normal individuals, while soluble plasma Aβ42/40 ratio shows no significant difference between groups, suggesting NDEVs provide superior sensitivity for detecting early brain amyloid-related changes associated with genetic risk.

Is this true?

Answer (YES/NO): NO